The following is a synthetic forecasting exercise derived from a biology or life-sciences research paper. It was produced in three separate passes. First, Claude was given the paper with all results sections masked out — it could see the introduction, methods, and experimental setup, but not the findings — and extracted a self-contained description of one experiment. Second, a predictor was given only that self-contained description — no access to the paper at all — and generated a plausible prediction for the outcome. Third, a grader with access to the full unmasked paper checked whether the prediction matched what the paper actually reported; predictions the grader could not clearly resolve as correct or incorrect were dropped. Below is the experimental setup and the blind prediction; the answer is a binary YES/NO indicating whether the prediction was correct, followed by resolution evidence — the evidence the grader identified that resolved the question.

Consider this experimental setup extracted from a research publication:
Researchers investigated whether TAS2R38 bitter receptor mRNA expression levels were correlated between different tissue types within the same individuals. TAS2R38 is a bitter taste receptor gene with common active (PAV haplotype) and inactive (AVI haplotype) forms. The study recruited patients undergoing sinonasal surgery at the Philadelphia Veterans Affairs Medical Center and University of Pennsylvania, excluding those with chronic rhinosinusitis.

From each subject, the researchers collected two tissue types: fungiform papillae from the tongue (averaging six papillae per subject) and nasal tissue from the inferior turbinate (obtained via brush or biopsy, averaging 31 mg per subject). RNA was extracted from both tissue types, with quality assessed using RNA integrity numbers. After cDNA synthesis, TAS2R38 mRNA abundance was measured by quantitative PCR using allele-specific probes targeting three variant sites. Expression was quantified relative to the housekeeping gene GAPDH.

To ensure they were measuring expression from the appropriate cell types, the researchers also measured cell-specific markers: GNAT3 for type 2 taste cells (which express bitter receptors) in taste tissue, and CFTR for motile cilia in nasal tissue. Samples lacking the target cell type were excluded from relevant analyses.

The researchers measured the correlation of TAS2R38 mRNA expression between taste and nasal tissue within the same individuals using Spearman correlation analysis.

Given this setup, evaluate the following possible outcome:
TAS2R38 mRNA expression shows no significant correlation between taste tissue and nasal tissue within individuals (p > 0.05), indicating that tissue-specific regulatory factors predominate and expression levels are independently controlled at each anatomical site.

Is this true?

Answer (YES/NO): YES